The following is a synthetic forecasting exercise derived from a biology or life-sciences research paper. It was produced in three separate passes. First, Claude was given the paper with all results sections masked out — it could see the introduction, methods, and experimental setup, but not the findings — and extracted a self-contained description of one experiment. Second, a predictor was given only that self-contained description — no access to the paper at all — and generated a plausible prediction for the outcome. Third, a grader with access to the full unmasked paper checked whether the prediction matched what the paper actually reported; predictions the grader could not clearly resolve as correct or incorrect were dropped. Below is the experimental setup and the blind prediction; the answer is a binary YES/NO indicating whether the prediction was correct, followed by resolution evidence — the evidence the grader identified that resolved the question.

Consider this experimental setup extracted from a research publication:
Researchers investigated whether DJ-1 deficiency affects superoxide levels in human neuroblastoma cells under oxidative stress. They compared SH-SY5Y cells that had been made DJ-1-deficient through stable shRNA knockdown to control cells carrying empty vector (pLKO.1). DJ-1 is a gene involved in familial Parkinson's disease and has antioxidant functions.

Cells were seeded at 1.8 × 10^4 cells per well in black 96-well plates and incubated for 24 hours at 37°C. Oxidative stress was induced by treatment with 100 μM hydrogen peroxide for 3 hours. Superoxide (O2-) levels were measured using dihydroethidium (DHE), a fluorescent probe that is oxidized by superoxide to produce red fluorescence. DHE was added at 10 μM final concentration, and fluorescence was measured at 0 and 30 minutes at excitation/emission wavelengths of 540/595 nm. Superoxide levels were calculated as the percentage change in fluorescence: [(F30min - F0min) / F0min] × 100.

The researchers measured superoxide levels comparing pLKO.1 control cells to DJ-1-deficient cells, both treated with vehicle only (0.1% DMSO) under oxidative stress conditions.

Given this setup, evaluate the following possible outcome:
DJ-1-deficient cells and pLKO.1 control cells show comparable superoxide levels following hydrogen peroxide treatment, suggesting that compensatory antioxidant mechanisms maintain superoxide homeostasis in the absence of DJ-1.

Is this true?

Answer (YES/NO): NO